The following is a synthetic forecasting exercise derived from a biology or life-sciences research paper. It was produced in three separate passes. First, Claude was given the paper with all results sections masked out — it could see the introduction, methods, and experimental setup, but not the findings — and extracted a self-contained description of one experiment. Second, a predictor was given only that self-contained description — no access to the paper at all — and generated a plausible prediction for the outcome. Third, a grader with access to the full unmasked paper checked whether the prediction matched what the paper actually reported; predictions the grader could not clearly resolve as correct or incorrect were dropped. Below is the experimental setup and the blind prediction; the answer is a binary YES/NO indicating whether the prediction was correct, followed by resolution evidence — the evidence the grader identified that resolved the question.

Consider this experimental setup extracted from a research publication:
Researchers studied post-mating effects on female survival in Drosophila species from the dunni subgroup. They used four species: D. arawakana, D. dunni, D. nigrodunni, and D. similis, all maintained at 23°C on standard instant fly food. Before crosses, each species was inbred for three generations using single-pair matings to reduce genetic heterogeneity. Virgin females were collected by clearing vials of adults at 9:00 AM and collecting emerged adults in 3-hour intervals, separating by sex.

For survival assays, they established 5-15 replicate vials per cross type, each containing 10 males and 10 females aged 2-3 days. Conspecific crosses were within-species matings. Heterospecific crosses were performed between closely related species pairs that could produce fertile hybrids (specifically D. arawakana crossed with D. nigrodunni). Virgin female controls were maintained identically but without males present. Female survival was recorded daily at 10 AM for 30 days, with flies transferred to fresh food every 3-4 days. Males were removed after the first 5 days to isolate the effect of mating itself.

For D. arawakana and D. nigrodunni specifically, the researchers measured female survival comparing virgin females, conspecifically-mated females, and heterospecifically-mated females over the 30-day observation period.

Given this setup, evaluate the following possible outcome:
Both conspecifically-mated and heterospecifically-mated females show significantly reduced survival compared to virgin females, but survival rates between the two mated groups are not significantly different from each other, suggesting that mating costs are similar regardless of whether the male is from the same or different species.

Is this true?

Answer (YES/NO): NO